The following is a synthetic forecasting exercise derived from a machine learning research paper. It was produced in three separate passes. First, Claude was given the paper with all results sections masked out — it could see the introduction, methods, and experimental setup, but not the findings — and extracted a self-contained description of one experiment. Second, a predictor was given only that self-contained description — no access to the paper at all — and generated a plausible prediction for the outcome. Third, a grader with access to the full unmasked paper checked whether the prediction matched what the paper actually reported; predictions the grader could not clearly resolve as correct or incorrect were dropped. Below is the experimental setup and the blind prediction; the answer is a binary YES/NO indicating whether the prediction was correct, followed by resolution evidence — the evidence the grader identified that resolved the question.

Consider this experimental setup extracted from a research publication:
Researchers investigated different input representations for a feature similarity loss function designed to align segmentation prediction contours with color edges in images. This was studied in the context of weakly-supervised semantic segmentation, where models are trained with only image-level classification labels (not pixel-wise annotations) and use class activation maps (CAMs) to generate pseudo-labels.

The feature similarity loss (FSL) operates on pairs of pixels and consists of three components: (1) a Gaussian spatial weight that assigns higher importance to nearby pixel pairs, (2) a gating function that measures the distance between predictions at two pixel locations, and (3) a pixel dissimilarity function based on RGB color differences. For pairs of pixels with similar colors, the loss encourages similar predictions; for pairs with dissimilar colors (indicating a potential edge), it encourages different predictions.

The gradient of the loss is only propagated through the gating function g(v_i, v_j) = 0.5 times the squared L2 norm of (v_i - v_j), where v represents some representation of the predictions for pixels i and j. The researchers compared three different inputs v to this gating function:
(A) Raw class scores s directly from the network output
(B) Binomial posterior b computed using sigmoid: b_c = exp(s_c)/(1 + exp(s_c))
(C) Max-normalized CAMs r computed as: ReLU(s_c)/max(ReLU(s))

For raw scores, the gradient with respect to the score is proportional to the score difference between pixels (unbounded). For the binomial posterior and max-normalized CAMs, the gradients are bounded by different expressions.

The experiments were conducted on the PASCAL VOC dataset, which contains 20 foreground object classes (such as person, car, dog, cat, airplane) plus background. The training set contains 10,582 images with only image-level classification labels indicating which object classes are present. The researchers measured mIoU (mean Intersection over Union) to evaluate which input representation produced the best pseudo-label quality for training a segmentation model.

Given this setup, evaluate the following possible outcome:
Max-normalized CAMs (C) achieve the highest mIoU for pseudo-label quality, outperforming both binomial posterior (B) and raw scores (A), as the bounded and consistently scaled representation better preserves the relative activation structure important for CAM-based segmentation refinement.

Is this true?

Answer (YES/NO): NO